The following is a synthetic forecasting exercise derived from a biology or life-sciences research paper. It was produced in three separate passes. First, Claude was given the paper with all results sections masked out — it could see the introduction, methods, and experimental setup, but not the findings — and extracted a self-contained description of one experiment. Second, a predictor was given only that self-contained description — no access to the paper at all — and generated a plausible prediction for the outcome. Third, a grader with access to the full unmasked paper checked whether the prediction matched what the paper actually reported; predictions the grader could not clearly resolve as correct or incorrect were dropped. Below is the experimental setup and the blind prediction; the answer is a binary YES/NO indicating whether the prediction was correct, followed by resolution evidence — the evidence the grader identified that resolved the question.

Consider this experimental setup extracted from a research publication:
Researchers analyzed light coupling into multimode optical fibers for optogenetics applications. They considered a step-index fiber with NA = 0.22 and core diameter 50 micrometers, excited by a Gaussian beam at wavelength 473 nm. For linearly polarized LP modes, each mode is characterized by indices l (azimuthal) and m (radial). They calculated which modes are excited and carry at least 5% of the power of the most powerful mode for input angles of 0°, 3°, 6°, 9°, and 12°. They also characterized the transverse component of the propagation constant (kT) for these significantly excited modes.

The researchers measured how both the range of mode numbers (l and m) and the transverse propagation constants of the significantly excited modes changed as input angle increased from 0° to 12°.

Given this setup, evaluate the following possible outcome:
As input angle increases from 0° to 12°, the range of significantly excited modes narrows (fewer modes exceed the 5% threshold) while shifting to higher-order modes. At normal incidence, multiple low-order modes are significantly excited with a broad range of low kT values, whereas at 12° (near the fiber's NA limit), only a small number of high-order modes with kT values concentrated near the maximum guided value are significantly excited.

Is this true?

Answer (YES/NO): NO